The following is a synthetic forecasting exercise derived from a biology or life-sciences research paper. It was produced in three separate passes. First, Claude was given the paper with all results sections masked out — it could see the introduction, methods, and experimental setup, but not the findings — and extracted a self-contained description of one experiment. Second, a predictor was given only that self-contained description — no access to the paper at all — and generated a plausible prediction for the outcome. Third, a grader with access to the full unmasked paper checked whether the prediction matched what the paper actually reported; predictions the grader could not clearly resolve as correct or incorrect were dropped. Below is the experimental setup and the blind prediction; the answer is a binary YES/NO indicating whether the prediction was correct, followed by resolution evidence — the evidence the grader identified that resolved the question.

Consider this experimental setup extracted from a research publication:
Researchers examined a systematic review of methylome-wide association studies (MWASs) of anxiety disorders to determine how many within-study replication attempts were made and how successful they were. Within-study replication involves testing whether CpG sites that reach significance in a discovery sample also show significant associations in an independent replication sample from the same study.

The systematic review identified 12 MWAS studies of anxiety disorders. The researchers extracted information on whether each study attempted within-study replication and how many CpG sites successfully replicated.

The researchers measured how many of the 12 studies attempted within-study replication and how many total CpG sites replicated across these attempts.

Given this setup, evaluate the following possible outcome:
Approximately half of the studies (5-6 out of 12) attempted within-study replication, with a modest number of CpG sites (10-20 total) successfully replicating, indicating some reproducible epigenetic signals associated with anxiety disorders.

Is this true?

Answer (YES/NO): NO